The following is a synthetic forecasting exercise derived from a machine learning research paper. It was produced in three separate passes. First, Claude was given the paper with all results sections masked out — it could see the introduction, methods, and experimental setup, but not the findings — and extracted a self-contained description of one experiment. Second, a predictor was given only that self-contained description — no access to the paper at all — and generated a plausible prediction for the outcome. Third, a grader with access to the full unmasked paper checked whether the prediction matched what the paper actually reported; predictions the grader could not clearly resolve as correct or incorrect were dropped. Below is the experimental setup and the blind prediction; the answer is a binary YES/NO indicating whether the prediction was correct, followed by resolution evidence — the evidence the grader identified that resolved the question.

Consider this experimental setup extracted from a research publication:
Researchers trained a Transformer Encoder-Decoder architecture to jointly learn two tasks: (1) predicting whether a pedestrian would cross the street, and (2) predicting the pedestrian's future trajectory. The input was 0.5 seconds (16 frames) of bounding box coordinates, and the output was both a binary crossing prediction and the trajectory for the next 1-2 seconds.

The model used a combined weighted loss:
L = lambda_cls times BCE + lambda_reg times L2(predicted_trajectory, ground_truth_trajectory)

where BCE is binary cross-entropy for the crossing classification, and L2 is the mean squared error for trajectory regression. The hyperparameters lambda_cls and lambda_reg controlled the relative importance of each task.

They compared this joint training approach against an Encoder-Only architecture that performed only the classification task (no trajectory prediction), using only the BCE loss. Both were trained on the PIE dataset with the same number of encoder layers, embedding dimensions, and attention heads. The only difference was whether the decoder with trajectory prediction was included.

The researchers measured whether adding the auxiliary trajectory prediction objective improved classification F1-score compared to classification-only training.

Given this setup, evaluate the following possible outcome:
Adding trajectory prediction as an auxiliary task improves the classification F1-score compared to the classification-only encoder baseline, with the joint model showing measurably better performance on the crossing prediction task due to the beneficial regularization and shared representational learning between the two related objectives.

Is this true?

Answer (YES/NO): YES